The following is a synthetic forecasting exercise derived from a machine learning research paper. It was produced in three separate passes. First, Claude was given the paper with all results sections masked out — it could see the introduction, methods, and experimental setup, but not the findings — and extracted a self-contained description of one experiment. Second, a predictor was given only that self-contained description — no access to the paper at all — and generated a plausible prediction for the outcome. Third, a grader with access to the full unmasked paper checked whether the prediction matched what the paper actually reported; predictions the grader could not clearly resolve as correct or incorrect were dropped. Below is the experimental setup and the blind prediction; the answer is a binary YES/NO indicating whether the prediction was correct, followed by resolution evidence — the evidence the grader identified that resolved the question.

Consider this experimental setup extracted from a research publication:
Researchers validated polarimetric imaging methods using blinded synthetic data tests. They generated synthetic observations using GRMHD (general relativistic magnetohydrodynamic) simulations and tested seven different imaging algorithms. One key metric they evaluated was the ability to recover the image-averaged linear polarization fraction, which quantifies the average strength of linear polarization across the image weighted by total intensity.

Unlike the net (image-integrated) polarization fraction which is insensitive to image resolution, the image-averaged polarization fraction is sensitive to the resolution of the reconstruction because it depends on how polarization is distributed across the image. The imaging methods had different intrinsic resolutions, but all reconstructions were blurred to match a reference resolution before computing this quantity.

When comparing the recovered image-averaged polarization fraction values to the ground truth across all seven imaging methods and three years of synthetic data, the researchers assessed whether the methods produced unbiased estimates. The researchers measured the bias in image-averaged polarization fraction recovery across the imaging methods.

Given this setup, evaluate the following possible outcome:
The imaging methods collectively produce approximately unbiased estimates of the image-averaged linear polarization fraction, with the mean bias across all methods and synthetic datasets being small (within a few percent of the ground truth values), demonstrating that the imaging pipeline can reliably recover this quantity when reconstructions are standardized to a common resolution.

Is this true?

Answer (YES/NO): NO